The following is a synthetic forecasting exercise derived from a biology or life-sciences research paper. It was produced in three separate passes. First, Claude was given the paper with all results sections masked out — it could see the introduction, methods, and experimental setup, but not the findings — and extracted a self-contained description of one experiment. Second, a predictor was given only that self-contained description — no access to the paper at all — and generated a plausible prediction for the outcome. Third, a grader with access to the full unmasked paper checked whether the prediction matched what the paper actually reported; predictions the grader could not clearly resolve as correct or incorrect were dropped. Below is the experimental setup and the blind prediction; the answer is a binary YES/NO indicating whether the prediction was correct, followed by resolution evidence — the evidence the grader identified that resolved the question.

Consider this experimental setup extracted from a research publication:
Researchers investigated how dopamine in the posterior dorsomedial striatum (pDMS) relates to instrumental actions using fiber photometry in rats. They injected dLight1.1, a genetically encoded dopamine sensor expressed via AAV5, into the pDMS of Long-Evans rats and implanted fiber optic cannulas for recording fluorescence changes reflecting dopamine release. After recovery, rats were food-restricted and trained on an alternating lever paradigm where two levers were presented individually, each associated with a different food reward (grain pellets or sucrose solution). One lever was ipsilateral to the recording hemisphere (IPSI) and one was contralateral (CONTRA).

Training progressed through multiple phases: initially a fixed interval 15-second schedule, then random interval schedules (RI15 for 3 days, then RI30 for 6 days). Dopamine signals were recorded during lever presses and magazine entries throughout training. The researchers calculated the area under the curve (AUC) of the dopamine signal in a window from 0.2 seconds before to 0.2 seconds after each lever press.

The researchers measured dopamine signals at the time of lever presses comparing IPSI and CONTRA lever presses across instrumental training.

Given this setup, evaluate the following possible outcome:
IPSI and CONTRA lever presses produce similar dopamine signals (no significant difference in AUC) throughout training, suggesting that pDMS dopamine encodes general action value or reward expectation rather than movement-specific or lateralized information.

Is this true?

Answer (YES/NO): NO